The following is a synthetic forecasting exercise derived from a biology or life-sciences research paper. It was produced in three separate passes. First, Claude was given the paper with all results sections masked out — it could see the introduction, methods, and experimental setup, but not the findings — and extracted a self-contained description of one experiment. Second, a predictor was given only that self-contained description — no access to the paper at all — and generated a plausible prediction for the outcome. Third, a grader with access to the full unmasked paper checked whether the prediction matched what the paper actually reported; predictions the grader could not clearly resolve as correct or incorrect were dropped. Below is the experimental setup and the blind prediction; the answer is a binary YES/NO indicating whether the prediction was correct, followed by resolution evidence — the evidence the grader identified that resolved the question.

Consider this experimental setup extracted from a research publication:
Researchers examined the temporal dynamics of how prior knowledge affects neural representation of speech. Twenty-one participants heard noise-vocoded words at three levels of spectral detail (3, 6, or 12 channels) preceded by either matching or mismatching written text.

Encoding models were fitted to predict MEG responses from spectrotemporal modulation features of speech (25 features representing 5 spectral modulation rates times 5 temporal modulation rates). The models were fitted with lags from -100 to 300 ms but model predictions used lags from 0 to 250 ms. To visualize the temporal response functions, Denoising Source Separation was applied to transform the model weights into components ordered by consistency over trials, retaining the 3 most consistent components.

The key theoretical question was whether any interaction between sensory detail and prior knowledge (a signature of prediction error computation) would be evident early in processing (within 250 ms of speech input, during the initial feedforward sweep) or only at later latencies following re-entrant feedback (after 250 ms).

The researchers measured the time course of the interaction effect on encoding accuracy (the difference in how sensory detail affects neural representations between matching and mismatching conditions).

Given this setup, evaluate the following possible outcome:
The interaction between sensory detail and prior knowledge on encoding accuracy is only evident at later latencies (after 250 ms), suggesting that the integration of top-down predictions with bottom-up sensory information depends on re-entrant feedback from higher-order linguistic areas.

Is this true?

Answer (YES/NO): NO